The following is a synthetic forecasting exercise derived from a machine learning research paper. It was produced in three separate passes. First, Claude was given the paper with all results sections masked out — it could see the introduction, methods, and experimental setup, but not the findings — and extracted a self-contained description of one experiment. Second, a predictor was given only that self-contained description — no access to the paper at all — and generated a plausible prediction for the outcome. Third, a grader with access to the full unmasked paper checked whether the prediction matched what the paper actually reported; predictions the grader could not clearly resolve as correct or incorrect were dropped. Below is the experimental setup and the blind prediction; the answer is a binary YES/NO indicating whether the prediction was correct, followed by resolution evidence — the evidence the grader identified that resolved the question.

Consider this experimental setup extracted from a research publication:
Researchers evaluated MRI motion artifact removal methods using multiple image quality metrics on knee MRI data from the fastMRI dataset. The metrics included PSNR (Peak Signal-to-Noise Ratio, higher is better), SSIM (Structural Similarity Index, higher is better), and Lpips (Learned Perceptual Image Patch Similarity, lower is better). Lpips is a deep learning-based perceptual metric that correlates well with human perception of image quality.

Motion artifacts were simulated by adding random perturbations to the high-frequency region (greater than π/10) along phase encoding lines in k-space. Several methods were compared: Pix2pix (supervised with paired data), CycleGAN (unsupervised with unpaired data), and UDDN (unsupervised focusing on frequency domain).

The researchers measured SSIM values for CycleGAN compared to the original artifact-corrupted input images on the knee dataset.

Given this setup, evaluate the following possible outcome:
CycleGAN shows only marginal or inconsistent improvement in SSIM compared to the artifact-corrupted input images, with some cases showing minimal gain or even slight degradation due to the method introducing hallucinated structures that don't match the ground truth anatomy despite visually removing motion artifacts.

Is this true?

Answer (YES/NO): YES